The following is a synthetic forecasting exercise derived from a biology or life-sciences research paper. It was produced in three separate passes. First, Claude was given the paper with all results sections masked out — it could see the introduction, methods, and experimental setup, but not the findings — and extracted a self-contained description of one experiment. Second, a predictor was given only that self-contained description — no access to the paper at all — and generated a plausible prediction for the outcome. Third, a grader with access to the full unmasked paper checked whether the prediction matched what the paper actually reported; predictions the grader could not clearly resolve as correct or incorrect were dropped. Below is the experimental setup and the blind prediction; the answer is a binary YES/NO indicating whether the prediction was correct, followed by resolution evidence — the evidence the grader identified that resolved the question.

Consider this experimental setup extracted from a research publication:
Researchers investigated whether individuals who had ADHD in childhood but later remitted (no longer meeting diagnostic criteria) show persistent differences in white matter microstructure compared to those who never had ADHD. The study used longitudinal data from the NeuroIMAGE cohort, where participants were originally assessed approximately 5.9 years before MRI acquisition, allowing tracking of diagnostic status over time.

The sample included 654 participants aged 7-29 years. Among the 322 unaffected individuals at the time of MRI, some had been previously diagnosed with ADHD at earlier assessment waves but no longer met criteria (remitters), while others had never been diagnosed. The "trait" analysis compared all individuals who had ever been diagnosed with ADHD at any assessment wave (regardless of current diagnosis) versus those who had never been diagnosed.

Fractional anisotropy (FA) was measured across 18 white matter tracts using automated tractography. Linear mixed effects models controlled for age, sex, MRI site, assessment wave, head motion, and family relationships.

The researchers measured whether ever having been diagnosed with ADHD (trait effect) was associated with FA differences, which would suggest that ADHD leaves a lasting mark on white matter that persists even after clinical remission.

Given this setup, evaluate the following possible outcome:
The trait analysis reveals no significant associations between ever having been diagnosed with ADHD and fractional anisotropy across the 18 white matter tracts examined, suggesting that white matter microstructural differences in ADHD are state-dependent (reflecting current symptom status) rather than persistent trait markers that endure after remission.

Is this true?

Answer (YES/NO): NO